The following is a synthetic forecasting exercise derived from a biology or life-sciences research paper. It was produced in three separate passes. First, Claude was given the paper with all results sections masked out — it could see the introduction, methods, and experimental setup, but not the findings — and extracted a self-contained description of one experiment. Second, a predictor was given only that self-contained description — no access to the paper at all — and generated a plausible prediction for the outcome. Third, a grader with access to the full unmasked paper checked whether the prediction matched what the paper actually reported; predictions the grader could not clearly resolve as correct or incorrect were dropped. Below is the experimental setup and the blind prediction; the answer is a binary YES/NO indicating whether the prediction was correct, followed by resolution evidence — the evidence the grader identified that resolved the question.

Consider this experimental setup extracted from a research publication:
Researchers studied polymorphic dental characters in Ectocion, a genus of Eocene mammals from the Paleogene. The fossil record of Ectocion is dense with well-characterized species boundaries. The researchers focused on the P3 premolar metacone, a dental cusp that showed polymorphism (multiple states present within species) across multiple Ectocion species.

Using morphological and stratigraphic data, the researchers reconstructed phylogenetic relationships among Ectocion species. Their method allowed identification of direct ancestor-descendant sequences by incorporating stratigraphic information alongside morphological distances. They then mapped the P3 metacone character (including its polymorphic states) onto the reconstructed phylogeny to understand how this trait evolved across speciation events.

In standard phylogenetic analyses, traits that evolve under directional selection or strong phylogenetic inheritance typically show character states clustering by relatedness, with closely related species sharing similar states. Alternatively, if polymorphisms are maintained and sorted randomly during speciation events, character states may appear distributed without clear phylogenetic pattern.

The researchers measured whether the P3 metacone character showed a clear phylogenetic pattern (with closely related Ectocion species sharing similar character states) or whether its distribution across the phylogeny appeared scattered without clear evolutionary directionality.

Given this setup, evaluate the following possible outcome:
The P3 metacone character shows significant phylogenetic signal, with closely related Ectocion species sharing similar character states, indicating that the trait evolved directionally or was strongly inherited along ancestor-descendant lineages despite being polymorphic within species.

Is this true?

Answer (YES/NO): NO